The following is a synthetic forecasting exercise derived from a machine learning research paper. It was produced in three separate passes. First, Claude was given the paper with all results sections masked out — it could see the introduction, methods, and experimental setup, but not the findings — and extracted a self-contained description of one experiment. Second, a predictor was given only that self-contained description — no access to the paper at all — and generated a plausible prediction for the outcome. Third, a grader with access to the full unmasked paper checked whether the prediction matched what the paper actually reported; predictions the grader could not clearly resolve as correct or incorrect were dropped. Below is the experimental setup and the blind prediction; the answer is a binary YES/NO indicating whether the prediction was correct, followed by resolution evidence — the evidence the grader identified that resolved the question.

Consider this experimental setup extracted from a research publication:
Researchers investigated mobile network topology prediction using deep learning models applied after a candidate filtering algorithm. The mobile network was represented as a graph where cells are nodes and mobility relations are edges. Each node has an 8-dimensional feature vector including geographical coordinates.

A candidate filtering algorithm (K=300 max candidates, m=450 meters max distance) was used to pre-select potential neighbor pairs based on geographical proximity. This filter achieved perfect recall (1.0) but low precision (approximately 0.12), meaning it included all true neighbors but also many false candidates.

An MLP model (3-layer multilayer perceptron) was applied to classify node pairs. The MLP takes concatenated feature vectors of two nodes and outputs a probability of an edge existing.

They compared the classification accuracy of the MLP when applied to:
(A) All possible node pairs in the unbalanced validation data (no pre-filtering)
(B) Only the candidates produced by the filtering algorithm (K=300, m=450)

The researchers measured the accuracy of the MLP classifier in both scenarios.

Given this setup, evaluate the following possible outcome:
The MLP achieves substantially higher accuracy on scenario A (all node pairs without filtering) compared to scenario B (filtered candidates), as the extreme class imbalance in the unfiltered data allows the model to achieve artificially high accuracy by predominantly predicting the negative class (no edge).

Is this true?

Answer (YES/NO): YES